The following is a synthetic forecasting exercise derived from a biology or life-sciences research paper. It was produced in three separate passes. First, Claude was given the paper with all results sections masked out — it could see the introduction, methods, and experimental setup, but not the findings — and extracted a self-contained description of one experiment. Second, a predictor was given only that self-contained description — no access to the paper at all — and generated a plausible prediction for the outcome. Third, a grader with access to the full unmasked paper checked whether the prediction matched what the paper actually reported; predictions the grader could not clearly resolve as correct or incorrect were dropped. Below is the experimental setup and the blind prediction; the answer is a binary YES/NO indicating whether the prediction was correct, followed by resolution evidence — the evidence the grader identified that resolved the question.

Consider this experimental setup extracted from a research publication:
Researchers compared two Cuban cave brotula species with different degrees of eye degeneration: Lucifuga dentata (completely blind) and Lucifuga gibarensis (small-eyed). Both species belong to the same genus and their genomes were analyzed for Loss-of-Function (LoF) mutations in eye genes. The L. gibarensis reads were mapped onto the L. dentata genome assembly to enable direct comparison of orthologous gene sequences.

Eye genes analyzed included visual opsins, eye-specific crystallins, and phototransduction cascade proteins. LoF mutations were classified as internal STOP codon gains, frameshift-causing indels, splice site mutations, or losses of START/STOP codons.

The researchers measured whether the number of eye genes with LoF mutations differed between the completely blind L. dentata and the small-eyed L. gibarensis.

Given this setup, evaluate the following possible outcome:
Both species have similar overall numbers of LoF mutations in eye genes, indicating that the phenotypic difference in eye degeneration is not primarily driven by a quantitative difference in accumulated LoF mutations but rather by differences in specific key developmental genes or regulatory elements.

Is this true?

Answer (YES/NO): NO